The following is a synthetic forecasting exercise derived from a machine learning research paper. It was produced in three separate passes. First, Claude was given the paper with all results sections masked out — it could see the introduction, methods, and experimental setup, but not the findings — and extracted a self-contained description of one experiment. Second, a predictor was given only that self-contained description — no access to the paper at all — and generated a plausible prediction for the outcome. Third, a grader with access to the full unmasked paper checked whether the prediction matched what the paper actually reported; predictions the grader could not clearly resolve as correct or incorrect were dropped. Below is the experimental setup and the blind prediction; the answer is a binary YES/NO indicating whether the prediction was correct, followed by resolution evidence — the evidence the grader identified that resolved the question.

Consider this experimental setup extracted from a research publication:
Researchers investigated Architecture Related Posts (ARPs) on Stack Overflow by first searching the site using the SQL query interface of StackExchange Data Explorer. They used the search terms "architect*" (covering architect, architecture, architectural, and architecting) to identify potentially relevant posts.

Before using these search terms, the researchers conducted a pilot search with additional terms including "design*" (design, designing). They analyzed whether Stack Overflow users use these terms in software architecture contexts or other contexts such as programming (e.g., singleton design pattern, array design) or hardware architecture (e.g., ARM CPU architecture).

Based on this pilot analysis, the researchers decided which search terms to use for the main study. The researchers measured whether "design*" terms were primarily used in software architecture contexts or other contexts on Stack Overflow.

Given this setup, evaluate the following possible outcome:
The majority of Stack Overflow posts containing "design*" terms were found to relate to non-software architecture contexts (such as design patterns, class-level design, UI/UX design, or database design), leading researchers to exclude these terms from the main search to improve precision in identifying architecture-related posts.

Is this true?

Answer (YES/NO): YES